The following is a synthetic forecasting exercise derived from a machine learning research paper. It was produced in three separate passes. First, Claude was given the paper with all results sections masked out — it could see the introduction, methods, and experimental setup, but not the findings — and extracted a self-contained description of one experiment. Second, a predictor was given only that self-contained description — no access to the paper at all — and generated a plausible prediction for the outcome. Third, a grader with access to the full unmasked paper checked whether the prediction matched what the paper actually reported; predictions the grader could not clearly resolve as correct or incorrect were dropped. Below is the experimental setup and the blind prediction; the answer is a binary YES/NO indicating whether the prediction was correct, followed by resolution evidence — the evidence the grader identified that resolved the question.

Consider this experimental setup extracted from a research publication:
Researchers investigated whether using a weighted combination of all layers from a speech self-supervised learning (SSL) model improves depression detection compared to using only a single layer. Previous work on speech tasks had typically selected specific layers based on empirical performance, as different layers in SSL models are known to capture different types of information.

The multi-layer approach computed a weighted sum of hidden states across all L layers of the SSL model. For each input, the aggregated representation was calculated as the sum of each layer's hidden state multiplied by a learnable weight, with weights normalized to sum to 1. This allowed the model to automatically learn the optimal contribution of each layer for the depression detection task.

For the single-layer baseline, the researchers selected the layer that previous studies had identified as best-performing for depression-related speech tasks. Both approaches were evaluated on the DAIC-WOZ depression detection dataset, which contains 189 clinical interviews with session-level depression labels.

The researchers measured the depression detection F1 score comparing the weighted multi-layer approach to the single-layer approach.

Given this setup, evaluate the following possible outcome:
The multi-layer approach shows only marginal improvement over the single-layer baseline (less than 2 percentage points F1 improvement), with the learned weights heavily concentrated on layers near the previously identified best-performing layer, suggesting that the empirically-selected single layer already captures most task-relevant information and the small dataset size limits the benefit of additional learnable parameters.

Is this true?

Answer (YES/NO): NO